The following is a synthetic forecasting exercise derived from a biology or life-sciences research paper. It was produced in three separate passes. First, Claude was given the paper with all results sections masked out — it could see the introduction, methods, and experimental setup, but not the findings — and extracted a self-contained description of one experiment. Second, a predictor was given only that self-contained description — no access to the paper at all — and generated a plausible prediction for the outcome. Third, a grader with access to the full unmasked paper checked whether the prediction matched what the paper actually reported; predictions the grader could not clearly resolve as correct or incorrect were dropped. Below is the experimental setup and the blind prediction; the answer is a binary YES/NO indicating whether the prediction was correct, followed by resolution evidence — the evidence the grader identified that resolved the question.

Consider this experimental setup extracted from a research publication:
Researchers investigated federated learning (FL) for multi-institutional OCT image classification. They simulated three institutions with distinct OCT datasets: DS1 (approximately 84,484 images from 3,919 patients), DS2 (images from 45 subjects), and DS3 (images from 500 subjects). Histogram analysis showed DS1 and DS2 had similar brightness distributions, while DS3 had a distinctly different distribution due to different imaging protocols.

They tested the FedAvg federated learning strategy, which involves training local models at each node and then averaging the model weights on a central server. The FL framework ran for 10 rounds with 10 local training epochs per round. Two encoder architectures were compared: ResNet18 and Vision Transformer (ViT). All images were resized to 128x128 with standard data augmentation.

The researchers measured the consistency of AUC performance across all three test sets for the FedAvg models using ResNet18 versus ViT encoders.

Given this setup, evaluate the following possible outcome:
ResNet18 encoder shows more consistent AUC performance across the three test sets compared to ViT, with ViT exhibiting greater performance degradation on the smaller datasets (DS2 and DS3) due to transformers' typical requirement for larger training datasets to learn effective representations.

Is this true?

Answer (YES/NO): NO